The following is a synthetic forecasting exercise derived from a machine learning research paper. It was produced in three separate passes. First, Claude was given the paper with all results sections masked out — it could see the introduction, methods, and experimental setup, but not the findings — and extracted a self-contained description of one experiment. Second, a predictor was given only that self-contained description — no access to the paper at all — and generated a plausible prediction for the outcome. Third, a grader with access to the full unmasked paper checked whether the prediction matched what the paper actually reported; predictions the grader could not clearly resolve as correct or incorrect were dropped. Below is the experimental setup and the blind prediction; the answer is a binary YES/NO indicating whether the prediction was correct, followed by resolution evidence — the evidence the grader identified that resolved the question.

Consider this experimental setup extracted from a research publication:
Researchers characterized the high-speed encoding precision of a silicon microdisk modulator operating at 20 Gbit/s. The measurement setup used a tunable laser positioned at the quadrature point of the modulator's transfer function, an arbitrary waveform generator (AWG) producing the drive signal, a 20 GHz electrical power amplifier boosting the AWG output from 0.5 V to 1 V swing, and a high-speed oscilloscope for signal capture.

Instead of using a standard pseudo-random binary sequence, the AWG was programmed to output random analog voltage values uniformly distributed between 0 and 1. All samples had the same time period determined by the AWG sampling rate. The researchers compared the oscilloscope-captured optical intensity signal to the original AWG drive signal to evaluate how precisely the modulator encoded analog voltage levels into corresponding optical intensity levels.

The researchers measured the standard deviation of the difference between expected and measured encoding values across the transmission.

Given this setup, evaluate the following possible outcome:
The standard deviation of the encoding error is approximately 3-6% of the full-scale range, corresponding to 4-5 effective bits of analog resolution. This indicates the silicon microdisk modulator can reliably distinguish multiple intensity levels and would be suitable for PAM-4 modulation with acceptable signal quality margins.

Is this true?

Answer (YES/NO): NO